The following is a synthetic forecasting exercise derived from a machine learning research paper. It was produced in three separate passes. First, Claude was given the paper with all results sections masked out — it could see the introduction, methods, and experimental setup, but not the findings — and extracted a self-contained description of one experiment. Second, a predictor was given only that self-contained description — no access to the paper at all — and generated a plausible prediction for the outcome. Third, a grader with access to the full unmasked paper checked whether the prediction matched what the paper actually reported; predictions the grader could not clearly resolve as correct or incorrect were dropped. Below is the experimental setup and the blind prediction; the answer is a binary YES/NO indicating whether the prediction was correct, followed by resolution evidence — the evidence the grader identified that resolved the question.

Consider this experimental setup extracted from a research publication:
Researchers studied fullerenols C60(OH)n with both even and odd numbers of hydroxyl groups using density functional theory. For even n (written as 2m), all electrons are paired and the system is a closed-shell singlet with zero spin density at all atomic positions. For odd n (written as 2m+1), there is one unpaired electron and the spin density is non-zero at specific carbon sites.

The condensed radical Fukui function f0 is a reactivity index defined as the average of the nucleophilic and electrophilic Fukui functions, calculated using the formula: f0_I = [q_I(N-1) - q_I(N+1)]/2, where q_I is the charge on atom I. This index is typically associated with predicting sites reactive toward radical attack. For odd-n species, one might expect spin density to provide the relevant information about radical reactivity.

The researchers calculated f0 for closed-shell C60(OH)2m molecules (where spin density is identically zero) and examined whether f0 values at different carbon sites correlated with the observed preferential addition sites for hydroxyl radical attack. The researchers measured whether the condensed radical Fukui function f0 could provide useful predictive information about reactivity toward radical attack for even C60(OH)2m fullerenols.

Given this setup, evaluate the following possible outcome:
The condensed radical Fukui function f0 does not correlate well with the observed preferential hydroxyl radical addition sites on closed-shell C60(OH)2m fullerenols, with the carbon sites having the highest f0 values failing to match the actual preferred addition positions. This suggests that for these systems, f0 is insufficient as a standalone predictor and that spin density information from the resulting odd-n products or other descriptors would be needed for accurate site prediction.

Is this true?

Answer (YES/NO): NO